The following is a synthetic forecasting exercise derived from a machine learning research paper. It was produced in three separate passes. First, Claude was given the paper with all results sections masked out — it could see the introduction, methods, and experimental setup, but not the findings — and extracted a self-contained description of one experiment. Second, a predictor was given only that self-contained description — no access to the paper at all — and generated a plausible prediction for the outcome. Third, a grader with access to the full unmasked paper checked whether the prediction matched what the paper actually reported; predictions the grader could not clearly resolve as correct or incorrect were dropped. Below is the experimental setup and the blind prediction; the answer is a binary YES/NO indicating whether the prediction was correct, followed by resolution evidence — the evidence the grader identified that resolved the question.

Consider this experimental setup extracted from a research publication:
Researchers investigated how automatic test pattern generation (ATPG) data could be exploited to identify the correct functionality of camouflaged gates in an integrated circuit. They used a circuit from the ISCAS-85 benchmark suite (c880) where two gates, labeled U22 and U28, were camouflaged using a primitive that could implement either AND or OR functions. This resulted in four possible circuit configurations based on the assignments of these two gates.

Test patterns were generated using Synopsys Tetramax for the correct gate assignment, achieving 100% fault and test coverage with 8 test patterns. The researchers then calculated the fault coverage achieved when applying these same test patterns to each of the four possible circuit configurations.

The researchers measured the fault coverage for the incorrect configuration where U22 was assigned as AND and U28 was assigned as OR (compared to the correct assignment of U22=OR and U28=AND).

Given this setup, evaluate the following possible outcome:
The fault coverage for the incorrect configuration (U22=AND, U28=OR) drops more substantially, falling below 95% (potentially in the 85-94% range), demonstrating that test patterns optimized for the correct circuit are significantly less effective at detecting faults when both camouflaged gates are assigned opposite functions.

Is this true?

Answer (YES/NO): NO